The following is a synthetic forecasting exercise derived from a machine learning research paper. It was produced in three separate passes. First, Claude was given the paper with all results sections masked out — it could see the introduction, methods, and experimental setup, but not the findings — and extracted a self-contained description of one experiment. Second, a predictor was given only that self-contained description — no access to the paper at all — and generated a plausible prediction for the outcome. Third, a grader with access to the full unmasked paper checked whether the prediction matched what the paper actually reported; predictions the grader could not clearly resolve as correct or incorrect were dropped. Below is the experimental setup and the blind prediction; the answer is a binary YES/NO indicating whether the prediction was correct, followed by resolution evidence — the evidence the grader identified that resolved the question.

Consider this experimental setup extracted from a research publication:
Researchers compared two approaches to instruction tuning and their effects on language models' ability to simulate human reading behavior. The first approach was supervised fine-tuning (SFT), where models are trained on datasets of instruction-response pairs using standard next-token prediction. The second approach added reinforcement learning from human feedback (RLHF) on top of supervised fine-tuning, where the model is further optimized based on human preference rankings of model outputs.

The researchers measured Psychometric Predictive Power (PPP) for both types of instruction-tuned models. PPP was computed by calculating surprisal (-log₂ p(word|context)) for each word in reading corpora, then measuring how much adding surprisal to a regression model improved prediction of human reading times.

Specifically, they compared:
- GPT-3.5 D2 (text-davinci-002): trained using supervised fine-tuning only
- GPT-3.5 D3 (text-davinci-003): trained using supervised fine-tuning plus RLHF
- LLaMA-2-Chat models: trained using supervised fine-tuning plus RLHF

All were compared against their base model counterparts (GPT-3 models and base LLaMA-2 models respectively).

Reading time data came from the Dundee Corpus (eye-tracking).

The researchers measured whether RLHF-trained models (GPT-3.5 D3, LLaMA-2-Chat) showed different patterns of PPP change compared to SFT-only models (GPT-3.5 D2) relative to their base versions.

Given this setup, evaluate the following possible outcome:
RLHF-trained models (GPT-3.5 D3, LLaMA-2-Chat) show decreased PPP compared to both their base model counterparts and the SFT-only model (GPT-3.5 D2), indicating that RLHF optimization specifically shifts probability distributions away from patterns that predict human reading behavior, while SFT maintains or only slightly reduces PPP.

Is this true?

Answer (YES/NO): NO